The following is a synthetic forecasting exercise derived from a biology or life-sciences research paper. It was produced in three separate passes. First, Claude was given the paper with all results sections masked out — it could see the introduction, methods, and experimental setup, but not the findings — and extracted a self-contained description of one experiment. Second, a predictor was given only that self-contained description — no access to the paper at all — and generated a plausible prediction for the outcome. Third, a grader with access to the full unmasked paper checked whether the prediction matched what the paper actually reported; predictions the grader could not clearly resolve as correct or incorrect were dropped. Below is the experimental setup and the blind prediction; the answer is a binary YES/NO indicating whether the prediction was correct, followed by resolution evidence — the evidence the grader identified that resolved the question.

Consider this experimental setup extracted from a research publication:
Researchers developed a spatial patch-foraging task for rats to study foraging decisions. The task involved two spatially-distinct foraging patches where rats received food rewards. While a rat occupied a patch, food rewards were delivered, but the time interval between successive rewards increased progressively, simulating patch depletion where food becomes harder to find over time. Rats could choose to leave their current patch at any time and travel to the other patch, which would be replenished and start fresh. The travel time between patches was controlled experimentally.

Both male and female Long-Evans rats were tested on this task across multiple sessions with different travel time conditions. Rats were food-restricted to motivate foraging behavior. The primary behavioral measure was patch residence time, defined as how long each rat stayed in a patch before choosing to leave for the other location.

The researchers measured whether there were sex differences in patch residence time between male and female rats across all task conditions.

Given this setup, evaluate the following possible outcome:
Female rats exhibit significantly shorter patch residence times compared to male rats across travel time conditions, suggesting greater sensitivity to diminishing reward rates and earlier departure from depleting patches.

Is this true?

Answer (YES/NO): NO